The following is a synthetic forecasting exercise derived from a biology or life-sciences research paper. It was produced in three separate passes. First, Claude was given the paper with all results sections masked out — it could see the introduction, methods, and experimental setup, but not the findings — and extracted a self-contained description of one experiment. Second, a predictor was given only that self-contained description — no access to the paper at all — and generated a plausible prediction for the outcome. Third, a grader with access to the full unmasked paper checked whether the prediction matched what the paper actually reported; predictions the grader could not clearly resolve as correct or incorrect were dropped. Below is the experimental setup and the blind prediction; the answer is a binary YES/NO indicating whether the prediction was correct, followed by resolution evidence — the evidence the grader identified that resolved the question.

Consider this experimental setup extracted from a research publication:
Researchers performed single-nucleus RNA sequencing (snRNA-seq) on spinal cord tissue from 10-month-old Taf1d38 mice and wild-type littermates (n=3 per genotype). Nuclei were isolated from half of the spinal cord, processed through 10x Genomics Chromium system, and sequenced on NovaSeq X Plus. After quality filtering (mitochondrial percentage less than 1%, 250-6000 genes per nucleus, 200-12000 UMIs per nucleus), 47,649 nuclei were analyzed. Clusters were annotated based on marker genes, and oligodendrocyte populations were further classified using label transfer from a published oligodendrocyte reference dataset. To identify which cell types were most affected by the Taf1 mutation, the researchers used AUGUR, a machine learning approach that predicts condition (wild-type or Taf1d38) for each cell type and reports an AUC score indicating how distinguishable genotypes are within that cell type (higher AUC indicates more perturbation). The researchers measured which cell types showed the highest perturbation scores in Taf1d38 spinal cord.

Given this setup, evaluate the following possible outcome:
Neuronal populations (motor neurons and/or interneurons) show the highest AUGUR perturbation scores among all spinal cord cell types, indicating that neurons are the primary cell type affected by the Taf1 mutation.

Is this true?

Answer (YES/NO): NO